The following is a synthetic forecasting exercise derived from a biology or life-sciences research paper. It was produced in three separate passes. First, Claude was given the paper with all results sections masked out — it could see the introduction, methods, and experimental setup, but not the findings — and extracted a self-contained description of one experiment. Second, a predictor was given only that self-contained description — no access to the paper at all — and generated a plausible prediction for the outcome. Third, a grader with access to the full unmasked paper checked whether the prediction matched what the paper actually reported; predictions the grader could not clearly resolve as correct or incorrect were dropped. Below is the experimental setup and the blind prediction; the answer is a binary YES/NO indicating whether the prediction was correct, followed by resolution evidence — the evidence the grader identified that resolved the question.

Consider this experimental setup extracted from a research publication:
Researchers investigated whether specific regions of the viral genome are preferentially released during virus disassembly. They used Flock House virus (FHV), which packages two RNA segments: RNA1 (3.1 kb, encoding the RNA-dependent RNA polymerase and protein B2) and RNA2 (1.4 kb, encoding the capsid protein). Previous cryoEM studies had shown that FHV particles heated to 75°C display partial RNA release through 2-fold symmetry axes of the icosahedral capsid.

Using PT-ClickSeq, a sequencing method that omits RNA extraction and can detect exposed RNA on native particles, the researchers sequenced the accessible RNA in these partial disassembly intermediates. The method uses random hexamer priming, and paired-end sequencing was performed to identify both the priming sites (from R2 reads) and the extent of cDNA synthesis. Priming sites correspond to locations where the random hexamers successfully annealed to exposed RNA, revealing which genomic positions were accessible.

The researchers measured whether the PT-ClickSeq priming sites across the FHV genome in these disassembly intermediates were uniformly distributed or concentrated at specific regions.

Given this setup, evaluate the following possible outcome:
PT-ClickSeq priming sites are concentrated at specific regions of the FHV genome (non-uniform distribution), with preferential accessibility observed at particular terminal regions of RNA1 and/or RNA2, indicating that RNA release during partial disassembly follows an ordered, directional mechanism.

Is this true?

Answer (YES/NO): YES